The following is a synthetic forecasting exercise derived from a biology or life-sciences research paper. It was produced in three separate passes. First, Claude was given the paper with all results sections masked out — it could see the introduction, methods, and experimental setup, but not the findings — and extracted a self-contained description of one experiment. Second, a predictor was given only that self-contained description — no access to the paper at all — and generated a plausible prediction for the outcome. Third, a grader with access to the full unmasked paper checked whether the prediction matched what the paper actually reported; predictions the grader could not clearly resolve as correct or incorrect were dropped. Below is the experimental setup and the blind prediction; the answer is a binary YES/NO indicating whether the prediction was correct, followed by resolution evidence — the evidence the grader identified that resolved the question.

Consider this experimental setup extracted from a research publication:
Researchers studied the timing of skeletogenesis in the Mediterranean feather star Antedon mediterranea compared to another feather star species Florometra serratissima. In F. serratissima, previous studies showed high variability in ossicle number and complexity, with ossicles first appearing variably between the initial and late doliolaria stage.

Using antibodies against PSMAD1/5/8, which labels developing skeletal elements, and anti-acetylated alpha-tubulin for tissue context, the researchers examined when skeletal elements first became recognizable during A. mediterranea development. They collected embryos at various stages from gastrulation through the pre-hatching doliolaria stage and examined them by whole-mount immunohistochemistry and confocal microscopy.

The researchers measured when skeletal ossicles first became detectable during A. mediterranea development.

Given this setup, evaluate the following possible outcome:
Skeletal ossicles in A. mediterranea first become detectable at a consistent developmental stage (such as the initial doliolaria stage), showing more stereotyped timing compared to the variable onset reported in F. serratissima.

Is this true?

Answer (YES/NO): NO